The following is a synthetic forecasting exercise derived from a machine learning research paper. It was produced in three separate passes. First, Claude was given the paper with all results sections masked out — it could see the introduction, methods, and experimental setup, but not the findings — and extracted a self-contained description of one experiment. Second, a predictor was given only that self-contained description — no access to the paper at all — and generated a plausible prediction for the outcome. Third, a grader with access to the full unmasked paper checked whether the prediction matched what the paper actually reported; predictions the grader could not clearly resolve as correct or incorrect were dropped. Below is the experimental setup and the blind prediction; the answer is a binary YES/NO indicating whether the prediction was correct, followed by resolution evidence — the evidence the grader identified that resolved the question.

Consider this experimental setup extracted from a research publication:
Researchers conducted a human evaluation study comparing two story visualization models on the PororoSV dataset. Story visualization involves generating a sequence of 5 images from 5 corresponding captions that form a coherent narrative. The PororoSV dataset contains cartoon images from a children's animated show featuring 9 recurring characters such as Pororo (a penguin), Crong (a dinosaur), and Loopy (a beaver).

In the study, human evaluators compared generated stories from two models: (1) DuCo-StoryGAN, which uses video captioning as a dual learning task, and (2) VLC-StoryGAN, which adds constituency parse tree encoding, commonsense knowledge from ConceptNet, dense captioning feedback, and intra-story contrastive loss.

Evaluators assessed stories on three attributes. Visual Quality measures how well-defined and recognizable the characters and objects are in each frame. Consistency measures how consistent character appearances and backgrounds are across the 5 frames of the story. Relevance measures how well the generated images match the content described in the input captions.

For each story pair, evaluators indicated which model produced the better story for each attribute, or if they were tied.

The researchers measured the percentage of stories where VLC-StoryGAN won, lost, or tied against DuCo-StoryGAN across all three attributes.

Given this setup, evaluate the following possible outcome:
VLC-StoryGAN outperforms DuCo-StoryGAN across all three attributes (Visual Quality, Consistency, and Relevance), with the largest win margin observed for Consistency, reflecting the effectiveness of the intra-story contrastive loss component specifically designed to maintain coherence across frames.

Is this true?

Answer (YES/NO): NO